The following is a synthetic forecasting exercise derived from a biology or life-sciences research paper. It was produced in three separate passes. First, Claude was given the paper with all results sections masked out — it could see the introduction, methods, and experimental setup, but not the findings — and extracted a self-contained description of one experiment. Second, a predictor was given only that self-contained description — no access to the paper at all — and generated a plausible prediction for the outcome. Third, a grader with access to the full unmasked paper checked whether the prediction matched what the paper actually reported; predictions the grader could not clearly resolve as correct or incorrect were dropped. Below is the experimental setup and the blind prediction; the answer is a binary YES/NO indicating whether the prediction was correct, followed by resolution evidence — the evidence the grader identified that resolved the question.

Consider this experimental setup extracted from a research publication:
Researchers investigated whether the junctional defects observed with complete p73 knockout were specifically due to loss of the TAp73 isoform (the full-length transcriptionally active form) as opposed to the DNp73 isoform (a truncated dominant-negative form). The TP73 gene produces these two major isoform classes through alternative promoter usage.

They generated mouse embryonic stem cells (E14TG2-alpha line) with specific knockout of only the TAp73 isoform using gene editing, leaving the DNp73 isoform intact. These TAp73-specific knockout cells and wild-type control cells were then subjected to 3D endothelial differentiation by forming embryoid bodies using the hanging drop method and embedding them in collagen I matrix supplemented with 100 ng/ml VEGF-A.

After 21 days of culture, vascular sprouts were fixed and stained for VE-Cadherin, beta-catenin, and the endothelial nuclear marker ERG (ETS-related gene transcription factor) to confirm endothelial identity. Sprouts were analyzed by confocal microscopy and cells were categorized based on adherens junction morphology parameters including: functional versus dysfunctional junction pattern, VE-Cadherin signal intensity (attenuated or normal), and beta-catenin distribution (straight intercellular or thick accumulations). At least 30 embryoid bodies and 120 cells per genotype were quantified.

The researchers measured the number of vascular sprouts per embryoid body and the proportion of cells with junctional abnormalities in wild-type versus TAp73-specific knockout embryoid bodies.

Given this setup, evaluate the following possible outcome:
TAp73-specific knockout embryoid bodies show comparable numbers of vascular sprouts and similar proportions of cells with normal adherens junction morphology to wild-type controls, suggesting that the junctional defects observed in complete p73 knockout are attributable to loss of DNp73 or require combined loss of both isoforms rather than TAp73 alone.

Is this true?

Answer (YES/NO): NO